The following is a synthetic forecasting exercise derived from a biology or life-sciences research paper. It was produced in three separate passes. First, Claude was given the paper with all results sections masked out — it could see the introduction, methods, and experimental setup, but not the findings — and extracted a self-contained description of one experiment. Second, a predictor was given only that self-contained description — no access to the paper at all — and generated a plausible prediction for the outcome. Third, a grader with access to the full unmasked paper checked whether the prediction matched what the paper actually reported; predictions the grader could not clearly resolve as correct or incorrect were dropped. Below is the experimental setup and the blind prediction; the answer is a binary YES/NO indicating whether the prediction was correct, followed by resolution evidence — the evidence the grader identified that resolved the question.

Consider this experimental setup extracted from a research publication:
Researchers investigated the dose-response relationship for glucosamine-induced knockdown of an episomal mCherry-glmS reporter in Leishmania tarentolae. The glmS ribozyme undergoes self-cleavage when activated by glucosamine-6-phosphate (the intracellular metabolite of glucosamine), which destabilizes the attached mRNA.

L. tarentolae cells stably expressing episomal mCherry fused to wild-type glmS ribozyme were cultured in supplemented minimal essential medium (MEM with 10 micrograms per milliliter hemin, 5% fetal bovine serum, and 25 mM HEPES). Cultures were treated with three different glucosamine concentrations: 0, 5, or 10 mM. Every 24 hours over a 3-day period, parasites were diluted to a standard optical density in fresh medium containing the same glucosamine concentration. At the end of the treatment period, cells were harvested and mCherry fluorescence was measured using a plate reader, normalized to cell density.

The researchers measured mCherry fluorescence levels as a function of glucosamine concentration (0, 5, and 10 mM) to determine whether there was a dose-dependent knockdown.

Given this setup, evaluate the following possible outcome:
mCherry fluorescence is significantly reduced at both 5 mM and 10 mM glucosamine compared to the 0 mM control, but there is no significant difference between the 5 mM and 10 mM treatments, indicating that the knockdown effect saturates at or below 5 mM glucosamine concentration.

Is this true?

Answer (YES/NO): NO